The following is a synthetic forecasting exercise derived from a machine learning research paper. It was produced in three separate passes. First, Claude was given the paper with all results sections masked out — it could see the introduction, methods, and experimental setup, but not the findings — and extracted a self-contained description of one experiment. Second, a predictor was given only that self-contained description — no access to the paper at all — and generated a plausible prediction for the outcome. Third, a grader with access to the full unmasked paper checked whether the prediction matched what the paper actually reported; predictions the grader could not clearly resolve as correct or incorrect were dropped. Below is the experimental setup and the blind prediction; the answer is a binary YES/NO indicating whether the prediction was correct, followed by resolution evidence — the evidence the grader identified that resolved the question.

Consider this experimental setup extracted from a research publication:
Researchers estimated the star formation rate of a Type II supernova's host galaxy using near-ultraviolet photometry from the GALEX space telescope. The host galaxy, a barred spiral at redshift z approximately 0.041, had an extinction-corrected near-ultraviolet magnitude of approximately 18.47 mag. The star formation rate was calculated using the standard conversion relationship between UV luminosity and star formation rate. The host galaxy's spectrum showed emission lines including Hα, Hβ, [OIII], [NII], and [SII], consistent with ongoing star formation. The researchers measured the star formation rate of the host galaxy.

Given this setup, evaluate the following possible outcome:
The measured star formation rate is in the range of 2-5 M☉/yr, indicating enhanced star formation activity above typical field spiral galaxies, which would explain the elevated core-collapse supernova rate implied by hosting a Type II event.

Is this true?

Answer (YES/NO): NO